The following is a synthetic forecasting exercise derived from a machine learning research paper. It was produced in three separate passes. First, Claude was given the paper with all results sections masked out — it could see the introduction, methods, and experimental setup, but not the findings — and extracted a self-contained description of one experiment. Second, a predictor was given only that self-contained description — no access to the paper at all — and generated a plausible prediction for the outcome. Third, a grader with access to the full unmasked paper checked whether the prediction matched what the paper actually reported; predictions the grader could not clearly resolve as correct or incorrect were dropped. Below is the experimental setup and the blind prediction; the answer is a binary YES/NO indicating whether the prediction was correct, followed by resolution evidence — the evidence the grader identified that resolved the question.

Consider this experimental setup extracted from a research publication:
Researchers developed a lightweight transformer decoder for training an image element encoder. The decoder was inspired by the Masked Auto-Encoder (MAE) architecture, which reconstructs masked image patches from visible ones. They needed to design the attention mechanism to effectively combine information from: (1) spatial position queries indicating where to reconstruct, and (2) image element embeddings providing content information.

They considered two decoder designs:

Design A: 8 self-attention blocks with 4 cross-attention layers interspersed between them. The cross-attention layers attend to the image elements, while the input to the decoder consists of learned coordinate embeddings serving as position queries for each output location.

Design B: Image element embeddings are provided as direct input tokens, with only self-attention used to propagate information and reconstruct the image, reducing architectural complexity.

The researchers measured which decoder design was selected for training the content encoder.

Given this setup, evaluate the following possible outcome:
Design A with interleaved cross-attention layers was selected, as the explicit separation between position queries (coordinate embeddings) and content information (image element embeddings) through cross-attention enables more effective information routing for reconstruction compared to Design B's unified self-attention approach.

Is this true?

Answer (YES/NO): YES